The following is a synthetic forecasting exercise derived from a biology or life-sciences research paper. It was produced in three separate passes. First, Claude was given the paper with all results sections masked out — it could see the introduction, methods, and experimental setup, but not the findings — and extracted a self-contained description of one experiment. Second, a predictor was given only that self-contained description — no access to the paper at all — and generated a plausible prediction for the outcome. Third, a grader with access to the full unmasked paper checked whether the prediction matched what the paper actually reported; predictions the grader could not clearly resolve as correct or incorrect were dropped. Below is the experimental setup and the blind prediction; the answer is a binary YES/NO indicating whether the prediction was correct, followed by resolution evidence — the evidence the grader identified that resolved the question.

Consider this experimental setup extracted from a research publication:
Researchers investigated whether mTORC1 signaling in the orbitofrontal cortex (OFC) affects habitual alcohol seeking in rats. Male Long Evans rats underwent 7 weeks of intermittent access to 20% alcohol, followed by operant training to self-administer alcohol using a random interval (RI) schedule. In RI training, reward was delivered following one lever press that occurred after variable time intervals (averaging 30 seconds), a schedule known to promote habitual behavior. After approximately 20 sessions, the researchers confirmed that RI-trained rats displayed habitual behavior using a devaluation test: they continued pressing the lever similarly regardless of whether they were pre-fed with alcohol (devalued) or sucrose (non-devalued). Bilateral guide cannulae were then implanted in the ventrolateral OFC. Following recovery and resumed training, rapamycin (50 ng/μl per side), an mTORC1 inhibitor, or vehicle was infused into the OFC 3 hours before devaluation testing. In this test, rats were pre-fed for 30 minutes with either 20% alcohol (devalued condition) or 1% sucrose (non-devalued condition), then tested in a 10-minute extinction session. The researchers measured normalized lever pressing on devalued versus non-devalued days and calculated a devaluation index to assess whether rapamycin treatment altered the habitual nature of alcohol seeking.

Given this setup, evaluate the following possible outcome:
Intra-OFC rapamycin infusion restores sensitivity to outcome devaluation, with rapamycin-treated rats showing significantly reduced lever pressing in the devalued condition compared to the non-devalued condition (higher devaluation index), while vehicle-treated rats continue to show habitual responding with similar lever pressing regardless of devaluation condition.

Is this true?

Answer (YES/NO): YES